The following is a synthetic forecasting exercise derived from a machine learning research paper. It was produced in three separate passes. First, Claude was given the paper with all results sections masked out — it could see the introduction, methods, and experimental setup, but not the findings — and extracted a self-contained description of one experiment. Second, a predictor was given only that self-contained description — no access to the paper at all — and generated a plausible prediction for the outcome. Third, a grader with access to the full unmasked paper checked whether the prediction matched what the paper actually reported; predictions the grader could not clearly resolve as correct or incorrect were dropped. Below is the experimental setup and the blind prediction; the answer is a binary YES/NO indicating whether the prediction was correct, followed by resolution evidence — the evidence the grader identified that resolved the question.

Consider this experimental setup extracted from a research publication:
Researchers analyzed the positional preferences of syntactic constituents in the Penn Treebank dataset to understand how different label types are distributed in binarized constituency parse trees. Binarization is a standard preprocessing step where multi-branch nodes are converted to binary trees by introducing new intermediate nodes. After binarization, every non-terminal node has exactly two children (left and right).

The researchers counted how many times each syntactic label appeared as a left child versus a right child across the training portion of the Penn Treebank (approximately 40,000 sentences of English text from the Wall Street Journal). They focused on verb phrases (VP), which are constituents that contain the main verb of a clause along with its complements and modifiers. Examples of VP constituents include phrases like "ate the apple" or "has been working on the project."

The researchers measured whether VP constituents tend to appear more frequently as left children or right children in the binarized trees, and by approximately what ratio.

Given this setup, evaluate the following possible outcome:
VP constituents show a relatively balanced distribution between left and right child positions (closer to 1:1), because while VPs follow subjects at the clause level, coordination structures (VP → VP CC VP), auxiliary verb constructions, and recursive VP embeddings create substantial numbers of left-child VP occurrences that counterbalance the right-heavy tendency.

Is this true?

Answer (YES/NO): NO